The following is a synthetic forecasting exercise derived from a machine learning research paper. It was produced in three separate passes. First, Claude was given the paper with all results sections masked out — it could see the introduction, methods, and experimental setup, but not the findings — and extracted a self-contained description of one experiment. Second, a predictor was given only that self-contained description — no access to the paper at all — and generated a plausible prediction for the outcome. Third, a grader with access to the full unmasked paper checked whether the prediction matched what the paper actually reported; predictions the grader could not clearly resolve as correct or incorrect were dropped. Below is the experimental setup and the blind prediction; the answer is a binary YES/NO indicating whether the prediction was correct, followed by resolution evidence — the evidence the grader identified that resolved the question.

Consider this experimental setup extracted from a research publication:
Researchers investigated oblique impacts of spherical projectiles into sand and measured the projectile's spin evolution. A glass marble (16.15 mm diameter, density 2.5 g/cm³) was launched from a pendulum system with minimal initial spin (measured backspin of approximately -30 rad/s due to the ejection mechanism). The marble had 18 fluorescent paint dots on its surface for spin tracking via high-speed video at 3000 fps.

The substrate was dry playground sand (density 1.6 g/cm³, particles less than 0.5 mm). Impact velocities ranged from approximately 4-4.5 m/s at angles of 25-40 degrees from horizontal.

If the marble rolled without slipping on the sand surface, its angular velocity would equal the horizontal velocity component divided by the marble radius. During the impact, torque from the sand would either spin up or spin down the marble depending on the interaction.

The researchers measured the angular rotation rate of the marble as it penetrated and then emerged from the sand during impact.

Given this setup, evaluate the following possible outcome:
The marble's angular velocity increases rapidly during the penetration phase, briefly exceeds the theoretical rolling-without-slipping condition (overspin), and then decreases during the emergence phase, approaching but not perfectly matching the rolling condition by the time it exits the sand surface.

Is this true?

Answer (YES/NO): NO